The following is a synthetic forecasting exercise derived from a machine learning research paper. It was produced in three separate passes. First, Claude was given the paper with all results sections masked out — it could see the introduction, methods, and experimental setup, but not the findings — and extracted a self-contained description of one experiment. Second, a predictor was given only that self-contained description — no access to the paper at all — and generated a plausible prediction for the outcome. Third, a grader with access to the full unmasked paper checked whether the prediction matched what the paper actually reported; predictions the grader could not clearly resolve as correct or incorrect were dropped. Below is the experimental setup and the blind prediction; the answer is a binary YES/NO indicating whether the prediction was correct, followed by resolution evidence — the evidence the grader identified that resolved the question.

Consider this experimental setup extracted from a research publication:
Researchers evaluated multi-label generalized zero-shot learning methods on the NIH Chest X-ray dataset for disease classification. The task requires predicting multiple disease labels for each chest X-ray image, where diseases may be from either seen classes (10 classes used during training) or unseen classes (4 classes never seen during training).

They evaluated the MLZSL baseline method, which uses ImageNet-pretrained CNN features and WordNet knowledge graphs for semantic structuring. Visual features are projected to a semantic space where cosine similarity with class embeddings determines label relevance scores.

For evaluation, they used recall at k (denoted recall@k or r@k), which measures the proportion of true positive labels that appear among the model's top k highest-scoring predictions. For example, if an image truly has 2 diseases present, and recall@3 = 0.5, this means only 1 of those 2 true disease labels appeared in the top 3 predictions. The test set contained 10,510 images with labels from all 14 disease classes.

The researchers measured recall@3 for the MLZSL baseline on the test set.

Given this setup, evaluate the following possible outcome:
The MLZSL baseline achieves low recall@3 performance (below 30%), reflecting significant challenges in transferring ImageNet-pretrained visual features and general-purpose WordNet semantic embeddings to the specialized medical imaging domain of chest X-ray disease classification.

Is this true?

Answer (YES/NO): NO